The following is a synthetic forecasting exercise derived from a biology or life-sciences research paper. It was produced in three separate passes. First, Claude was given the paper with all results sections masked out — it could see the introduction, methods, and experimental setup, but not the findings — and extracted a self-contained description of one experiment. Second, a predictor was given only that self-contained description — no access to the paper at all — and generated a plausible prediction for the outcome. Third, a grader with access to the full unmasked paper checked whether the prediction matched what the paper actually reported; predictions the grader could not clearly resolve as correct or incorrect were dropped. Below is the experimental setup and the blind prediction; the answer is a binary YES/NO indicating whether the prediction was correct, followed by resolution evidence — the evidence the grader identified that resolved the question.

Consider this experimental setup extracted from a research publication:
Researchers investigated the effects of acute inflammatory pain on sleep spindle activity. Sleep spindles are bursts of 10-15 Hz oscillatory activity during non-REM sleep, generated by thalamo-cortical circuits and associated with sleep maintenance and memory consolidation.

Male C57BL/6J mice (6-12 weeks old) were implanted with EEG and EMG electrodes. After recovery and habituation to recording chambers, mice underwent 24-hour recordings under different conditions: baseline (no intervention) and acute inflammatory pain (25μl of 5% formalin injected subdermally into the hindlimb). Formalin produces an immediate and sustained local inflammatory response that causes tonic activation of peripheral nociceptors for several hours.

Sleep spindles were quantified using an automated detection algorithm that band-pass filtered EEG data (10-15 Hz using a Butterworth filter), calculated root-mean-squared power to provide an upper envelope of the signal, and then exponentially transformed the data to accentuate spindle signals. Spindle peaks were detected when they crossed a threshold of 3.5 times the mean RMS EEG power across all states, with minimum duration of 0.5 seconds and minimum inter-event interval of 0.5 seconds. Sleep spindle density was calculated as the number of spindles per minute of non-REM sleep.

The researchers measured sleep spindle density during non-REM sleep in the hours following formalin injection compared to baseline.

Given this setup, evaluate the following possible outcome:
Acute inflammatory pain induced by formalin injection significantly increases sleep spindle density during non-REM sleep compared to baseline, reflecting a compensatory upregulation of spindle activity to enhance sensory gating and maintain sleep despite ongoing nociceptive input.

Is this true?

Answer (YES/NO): NO